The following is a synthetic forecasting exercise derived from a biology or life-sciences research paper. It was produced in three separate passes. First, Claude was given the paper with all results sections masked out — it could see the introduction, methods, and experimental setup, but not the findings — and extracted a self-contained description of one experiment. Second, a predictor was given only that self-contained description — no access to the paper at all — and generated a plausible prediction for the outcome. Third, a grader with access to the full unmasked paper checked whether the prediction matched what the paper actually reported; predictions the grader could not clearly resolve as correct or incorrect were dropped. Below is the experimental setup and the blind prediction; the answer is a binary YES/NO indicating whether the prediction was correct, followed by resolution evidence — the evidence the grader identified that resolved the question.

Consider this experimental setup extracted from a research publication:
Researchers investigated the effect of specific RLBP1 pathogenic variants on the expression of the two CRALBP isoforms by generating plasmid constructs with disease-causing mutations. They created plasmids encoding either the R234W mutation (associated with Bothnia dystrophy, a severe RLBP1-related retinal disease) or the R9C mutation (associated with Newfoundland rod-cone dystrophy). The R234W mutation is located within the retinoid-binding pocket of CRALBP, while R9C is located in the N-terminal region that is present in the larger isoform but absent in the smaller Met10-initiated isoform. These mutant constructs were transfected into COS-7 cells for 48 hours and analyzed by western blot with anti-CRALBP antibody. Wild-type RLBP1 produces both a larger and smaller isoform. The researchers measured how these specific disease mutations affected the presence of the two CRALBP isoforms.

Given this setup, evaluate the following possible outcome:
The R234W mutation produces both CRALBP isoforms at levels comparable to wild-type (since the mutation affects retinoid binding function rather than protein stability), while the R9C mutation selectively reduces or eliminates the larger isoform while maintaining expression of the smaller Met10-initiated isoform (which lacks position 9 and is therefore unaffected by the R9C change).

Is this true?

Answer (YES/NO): NO